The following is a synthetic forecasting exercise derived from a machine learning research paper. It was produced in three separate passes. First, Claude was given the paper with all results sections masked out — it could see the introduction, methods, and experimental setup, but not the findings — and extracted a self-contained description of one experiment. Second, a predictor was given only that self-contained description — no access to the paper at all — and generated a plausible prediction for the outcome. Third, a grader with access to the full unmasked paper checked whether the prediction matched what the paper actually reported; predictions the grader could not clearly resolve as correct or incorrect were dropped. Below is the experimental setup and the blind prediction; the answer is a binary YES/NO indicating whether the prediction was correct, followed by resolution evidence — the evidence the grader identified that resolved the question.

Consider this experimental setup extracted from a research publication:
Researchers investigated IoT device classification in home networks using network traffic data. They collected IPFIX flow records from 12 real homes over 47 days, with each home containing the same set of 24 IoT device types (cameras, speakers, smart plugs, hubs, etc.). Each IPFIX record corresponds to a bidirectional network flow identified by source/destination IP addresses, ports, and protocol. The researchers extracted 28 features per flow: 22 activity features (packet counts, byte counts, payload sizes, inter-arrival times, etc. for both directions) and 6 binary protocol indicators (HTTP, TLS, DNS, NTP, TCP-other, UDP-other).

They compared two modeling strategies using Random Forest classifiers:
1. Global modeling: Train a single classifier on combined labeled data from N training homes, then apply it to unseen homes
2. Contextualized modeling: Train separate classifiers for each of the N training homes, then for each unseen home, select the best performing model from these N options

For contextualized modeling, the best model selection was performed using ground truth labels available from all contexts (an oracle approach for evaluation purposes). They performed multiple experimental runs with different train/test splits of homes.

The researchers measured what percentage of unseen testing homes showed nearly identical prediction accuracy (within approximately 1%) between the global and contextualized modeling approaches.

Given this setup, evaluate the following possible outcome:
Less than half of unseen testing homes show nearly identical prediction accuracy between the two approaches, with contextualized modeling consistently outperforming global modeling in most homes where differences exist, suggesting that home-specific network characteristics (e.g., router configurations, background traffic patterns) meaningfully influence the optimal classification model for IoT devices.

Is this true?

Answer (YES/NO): NO